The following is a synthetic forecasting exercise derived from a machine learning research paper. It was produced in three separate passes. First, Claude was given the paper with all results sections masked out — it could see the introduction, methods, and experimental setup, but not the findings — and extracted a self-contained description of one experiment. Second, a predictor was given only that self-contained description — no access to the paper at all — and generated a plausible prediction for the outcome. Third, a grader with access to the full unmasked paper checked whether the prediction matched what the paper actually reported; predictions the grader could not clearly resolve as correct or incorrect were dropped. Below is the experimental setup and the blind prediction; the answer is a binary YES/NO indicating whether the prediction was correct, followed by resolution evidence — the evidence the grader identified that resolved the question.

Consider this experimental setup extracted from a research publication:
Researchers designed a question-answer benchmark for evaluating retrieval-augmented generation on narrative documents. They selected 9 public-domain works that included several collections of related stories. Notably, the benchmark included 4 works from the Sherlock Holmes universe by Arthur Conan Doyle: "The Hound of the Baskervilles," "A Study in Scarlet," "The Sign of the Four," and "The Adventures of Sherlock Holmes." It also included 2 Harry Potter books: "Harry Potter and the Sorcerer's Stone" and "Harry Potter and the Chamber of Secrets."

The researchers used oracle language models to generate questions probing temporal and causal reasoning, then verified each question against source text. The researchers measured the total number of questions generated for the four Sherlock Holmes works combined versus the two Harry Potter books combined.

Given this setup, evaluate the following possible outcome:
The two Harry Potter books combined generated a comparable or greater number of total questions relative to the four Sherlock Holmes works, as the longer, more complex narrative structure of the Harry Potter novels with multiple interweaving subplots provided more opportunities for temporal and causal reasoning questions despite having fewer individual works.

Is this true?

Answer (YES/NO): NO